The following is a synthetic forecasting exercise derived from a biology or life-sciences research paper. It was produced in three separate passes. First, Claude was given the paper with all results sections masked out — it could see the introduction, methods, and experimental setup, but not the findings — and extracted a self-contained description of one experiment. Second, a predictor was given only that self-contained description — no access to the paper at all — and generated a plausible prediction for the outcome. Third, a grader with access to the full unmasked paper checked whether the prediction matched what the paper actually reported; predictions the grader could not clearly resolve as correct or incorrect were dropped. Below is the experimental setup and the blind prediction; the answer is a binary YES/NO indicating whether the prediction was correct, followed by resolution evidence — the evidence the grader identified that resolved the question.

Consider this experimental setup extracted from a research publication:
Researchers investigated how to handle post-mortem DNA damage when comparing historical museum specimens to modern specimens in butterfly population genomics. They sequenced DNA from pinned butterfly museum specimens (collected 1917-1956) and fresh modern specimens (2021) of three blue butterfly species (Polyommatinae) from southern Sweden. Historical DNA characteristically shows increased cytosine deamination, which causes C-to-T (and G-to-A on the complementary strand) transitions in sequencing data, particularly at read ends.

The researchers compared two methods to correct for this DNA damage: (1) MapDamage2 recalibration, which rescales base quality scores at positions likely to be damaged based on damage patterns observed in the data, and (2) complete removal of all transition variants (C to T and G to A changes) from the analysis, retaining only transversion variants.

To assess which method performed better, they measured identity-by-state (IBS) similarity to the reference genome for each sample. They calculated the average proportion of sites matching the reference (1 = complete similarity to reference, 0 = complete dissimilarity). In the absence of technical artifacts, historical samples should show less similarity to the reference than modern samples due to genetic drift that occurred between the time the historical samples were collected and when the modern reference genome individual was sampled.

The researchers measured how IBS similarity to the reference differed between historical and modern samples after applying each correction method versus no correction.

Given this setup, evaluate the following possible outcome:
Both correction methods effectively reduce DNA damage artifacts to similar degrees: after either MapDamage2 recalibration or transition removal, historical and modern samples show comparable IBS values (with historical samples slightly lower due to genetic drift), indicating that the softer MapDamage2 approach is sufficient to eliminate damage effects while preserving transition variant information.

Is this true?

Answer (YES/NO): NO